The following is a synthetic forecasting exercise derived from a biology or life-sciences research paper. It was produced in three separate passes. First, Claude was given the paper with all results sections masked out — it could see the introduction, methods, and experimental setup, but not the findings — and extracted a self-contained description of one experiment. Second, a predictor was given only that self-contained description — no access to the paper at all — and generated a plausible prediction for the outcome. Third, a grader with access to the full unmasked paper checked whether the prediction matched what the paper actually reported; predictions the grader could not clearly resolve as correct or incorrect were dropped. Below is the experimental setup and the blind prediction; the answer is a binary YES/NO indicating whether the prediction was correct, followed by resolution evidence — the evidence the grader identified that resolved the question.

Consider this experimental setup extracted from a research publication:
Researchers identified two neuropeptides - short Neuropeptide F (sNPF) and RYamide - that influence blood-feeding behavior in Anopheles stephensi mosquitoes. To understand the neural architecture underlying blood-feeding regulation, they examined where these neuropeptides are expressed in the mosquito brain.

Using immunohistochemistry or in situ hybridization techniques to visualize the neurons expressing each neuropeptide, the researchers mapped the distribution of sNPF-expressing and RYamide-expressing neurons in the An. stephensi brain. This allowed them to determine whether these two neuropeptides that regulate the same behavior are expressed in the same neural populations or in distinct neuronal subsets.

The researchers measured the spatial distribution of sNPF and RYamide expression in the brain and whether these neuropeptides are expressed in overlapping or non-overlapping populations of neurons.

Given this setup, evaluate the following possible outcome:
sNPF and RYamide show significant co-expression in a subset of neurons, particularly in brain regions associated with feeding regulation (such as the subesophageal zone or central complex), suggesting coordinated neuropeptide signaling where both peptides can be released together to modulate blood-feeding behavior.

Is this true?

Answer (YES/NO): NO